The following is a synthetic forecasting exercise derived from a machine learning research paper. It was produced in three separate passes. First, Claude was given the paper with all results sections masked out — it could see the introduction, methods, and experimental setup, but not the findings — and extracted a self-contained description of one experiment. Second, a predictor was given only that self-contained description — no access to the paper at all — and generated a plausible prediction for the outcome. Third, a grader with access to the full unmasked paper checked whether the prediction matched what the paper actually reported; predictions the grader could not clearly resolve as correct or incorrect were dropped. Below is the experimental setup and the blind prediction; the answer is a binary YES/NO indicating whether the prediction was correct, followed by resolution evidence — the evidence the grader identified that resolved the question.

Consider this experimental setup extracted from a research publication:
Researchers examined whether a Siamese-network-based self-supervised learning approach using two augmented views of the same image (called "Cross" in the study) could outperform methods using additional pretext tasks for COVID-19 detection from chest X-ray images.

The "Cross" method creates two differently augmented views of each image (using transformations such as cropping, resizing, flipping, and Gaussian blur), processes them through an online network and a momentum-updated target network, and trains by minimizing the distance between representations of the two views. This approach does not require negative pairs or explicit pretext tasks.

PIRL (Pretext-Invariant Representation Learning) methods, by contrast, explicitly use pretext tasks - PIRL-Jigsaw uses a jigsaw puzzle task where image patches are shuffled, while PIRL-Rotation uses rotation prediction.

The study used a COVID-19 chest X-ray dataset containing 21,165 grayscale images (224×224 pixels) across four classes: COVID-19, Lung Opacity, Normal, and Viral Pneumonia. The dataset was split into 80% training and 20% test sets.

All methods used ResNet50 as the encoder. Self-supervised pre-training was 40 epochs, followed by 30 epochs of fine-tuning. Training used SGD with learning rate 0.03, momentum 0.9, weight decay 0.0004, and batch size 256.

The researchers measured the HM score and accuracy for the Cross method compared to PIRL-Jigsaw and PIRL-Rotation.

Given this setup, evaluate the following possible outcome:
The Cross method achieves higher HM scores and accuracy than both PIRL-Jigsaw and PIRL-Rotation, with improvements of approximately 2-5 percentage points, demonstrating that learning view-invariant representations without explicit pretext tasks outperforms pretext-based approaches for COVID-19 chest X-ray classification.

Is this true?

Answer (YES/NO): NO